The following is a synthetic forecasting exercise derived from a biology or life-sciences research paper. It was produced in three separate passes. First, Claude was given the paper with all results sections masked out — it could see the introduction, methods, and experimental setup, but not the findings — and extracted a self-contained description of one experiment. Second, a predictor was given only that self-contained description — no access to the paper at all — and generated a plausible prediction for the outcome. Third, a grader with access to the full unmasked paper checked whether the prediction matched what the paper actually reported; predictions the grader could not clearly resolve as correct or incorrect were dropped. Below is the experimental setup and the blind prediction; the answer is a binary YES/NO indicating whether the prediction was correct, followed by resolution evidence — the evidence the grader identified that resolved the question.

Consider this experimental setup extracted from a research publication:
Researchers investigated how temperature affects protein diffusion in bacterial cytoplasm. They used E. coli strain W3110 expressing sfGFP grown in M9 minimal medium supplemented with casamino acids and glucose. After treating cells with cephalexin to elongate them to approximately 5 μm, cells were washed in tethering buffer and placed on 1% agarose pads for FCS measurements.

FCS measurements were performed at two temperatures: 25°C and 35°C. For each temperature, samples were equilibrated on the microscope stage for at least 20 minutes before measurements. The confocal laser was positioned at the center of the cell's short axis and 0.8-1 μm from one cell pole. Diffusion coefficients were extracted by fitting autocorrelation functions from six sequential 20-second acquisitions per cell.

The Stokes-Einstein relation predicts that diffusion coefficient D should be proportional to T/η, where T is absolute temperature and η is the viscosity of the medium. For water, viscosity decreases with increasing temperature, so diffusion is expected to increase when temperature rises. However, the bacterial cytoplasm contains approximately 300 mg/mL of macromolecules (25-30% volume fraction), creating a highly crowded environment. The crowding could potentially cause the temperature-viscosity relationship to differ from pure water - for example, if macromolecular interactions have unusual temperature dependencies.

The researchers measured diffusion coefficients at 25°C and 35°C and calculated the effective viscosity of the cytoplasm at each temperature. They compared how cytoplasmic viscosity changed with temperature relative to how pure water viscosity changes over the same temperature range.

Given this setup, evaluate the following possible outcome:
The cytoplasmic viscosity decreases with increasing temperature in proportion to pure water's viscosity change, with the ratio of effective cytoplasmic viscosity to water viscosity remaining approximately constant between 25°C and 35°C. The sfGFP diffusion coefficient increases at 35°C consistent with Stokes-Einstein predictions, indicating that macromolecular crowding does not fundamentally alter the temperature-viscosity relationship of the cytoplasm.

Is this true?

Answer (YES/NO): YES